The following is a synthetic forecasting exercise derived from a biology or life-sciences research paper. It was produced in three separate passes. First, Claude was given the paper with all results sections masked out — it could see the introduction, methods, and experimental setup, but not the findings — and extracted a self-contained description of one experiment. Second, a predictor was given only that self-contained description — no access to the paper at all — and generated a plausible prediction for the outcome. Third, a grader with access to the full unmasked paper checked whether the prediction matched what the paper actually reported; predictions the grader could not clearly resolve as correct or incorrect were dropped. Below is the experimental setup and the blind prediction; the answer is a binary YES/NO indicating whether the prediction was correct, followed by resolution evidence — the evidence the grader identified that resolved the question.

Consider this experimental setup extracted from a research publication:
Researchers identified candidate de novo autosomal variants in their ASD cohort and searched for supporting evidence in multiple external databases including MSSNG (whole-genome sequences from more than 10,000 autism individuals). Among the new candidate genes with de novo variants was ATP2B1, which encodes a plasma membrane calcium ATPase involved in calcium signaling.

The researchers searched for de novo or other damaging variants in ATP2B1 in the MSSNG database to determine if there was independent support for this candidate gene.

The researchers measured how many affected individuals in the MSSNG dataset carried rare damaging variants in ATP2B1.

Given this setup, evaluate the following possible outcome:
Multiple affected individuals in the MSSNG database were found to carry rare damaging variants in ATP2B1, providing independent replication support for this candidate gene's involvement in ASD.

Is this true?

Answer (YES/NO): YES